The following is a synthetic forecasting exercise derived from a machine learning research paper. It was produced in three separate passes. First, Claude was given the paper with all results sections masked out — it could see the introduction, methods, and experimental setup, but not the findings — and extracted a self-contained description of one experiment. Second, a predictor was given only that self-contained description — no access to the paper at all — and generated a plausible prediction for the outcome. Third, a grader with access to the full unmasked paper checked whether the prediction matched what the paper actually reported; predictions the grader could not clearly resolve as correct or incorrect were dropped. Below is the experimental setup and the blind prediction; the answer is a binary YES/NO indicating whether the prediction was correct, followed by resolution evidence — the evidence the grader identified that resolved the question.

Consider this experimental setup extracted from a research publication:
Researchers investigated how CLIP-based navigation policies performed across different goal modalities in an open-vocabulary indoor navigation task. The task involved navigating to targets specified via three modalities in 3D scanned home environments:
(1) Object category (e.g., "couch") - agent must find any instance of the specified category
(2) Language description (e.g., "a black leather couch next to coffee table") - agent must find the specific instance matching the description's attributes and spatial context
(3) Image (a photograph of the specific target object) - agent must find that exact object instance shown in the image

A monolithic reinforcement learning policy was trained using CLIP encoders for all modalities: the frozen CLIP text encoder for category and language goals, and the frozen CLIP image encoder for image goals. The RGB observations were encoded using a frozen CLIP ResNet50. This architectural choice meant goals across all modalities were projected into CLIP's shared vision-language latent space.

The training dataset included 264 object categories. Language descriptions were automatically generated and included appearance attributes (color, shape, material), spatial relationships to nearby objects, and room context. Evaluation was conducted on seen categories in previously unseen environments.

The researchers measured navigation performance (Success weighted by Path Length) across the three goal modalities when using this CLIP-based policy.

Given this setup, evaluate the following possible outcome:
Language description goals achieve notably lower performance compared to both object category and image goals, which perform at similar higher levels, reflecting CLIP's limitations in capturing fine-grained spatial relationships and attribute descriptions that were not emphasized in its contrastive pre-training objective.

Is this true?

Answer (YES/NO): NO